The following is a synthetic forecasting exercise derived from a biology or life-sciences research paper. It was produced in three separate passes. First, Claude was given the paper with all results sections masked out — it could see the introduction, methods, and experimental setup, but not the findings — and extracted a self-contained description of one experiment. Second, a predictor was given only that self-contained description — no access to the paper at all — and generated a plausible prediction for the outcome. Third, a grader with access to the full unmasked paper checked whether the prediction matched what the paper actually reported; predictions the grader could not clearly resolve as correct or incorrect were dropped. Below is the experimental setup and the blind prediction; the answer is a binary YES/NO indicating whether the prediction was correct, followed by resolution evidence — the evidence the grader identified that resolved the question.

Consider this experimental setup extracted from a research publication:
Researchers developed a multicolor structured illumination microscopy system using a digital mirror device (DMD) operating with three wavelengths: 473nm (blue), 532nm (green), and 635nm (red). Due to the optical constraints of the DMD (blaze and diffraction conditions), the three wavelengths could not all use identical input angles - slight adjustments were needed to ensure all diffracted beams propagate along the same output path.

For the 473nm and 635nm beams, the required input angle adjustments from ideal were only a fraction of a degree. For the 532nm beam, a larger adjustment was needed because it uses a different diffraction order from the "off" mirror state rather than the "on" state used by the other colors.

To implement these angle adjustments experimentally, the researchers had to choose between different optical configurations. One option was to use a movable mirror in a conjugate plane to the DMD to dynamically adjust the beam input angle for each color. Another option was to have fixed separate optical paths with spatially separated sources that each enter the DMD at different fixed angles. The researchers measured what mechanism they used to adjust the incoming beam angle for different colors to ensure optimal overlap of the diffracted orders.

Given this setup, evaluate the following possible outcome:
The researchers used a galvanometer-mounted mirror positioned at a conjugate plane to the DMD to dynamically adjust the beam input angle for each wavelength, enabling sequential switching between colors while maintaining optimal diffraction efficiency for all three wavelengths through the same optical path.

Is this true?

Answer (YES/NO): NO